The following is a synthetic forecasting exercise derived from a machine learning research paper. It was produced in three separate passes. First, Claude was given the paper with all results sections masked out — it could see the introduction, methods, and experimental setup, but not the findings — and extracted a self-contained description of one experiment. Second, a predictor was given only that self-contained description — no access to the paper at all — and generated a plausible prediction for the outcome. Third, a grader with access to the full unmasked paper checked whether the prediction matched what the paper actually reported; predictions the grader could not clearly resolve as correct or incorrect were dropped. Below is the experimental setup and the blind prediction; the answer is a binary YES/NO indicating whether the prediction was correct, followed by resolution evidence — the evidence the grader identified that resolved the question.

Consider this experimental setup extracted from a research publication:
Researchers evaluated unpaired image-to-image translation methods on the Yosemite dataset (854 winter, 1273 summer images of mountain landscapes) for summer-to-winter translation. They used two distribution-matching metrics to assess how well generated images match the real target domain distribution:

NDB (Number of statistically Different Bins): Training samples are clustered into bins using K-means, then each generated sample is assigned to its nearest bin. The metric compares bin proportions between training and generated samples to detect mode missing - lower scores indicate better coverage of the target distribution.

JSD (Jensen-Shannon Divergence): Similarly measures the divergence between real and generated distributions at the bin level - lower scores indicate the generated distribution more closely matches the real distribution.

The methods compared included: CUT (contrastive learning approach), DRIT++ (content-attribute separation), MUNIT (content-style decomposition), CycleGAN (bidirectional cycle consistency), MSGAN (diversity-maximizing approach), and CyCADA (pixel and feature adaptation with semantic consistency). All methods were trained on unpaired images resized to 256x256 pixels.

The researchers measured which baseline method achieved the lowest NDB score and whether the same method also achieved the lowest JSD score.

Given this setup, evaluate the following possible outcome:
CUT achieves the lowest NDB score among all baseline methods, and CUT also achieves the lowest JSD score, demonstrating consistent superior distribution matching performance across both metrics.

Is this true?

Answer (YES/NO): NO